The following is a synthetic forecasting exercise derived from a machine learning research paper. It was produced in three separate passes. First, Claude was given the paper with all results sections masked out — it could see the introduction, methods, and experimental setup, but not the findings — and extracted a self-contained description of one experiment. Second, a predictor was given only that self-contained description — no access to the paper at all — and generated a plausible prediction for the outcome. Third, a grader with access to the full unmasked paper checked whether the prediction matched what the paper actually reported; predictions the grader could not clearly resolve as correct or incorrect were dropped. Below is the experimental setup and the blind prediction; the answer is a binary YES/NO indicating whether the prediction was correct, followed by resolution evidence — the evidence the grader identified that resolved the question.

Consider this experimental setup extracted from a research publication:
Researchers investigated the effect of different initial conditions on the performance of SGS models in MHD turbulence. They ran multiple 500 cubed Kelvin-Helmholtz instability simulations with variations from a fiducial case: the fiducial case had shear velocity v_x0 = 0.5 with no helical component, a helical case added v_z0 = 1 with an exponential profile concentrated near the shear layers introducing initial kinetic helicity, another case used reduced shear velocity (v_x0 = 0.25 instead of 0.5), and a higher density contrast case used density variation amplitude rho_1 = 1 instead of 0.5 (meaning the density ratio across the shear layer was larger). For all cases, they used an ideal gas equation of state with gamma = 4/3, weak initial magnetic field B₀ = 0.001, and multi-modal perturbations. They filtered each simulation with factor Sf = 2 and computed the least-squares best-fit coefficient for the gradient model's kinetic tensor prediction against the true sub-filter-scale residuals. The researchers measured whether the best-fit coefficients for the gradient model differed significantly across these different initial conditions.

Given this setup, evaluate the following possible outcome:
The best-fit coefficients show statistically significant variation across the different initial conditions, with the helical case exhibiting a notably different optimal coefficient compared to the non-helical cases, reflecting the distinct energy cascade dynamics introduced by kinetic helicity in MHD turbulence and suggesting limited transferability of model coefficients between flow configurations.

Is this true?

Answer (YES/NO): NO